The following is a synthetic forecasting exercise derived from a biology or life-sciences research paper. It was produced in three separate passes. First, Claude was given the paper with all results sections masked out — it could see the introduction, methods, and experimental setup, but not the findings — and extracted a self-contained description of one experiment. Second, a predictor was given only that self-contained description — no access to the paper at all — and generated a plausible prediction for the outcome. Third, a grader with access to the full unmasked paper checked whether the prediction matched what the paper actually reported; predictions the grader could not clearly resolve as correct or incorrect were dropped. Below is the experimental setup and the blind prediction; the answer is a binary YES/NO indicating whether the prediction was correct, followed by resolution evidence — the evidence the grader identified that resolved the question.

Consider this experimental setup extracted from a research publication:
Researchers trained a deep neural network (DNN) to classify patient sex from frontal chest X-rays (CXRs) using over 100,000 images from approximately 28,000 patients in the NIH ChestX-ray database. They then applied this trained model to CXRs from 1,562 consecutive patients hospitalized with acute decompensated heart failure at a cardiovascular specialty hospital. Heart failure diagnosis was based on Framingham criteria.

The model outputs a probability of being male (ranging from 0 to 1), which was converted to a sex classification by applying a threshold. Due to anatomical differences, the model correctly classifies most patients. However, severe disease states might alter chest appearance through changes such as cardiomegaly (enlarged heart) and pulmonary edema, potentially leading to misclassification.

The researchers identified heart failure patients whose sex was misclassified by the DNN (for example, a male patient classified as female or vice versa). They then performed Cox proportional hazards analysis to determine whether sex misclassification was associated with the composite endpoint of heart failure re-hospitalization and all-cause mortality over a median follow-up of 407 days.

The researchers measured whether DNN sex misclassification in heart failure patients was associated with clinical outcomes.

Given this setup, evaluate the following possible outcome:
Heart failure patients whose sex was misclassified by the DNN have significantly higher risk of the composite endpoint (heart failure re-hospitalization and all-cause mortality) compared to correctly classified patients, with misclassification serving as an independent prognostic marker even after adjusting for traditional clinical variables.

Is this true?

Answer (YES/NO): NO